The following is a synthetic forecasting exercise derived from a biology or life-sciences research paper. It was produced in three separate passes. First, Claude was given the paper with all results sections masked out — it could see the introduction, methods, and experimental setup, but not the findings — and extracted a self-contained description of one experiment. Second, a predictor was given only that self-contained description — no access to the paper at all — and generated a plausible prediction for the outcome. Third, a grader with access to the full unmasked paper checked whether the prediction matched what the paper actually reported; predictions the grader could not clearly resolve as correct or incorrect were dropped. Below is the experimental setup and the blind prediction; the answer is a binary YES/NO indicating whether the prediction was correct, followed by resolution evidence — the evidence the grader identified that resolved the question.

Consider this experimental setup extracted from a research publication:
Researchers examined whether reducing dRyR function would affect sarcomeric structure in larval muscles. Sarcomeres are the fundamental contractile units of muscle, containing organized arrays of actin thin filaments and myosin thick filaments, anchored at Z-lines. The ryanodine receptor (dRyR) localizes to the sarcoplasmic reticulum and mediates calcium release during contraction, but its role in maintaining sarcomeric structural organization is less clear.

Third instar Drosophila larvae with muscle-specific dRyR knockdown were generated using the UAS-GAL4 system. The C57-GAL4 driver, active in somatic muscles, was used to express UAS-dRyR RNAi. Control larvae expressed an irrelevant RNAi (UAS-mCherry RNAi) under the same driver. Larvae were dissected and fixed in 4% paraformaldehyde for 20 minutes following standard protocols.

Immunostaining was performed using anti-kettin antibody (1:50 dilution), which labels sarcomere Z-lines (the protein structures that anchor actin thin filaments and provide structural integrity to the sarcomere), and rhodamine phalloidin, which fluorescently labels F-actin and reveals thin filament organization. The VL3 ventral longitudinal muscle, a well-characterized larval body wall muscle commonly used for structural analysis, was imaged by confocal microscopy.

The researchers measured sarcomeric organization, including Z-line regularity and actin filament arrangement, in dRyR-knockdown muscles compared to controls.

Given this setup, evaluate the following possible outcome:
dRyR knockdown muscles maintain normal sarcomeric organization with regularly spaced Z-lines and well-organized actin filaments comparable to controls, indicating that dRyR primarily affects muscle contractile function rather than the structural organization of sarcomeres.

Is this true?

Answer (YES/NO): NO